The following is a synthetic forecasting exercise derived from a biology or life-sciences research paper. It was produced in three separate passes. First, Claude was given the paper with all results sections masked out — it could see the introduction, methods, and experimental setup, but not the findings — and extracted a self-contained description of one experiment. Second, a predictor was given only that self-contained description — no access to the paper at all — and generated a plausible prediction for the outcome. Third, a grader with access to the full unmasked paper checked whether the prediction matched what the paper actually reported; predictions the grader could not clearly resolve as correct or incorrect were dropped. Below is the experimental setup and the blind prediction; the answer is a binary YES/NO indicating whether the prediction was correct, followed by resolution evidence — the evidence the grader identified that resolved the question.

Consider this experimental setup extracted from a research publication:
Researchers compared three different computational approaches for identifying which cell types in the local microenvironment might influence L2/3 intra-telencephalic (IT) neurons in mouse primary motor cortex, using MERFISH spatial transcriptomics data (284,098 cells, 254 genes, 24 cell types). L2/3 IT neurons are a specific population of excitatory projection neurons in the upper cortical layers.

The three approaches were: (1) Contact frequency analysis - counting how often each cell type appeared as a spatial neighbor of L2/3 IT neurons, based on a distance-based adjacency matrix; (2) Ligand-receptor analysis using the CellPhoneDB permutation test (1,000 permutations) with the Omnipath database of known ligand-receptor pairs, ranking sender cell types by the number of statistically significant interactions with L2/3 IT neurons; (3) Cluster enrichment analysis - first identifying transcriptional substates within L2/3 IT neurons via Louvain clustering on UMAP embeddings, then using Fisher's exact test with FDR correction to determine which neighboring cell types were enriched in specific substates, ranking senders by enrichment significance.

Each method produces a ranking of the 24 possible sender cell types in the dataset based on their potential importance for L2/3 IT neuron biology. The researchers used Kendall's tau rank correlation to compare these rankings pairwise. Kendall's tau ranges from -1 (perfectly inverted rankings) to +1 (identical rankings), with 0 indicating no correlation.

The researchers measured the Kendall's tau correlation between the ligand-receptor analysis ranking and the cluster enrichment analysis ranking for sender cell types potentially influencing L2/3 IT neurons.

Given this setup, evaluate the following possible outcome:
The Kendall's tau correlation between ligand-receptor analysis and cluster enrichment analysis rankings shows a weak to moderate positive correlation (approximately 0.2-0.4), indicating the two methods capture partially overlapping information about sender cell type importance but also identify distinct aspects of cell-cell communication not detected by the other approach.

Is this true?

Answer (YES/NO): NO